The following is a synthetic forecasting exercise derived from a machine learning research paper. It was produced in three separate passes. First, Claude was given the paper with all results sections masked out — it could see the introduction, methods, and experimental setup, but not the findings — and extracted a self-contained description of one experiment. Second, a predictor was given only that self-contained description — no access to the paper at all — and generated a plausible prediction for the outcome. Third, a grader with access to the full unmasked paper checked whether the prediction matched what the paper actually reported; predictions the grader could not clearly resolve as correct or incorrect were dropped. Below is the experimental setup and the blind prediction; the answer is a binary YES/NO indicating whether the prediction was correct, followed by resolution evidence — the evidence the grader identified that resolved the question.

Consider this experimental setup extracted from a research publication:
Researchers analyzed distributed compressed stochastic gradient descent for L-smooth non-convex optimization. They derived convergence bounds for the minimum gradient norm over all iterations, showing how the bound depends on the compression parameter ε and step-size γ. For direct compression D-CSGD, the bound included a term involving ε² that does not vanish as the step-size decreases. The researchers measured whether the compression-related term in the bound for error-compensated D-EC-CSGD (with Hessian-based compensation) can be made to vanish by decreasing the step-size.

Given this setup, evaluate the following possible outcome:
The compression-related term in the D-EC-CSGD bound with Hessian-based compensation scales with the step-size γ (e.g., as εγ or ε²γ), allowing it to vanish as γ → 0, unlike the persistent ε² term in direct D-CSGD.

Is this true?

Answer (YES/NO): NO